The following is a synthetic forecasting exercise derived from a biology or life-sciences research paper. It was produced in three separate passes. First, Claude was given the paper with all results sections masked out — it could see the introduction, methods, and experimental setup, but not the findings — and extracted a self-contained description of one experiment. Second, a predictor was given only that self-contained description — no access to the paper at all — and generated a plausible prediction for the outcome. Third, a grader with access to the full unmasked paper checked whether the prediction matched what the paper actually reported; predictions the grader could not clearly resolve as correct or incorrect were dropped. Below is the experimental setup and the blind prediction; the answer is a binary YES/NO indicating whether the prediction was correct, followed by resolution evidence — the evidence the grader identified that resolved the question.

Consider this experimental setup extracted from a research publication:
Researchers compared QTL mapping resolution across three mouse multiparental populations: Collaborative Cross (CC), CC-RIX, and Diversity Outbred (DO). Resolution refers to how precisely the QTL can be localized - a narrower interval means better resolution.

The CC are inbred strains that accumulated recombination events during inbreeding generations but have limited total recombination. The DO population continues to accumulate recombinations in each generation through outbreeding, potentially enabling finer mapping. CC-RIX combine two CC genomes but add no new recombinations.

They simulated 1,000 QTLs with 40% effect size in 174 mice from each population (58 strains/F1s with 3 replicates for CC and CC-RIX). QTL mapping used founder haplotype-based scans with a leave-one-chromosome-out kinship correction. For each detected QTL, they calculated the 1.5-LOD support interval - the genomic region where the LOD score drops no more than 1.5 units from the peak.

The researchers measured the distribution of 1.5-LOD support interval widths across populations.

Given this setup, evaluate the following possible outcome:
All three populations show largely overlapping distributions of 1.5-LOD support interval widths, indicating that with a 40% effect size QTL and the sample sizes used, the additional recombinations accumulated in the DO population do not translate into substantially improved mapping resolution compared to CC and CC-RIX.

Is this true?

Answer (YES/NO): NO